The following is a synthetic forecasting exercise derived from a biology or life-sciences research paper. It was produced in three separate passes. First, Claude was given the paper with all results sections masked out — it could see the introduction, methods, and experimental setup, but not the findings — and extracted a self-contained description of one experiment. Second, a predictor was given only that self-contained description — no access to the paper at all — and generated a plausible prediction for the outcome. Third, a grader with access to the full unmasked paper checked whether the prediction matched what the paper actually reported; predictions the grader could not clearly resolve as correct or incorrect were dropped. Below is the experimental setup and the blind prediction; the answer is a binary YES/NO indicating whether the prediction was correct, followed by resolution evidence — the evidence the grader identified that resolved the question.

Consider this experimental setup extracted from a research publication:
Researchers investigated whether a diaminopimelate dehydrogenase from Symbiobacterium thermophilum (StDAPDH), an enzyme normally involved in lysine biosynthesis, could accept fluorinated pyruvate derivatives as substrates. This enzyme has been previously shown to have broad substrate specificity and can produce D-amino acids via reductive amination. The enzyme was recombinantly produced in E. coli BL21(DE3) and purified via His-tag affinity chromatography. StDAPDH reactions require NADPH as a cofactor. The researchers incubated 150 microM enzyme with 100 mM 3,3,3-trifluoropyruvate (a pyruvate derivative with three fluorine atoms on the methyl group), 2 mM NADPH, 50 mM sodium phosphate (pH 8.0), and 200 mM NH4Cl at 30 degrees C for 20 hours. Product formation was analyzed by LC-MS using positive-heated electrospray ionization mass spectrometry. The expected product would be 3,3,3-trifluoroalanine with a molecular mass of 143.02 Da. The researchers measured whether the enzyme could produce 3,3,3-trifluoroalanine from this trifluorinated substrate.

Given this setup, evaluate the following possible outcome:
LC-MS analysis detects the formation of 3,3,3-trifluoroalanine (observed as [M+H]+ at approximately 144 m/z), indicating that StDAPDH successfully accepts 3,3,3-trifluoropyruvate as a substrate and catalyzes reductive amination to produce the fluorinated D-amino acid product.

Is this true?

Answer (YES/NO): YES